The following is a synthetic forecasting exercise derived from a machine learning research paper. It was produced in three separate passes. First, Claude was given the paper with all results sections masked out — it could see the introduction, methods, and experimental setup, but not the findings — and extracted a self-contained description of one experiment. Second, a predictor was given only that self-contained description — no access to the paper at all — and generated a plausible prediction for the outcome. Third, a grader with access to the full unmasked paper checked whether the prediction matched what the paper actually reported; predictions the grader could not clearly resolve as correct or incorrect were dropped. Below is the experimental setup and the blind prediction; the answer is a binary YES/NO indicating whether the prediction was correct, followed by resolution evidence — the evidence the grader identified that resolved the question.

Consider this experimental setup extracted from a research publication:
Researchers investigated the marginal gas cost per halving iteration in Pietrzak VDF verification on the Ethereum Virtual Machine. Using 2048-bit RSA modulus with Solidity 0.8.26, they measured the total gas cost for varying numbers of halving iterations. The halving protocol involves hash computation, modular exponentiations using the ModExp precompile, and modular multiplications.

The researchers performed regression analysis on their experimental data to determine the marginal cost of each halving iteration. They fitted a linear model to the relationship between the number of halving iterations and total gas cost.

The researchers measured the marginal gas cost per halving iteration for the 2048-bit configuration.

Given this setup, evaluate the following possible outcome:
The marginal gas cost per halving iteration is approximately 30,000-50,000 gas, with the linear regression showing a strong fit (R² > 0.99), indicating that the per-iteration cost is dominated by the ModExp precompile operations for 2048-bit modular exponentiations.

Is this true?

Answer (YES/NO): NO